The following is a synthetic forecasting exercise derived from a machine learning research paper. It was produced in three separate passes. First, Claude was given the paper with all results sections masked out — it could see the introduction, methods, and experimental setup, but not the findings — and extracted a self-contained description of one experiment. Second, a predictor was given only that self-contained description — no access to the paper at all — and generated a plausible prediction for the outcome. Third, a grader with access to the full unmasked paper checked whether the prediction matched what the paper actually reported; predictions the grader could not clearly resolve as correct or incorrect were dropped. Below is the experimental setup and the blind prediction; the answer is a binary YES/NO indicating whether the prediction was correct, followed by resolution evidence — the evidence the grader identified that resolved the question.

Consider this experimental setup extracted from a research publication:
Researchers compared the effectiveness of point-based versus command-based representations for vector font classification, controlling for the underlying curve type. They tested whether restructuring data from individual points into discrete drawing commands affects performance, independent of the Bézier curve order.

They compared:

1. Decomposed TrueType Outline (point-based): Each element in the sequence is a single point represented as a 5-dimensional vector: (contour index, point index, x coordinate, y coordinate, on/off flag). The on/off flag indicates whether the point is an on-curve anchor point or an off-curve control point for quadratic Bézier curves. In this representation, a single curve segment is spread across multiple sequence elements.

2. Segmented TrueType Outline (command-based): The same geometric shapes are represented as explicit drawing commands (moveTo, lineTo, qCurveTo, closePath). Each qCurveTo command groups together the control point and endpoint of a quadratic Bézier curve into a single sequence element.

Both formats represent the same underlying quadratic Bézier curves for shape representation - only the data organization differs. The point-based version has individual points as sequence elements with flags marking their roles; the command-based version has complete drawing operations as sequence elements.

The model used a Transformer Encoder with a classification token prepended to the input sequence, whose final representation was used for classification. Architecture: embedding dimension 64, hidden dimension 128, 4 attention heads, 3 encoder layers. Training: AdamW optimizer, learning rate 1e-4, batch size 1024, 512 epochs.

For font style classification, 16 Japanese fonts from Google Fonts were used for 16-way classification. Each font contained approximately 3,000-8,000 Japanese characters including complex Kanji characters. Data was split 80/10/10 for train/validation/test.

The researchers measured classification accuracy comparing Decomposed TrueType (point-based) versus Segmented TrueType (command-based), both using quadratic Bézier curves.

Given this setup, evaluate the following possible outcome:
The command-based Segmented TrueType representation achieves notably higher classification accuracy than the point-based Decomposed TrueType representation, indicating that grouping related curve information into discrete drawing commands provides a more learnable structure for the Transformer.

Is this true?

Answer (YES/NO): YES